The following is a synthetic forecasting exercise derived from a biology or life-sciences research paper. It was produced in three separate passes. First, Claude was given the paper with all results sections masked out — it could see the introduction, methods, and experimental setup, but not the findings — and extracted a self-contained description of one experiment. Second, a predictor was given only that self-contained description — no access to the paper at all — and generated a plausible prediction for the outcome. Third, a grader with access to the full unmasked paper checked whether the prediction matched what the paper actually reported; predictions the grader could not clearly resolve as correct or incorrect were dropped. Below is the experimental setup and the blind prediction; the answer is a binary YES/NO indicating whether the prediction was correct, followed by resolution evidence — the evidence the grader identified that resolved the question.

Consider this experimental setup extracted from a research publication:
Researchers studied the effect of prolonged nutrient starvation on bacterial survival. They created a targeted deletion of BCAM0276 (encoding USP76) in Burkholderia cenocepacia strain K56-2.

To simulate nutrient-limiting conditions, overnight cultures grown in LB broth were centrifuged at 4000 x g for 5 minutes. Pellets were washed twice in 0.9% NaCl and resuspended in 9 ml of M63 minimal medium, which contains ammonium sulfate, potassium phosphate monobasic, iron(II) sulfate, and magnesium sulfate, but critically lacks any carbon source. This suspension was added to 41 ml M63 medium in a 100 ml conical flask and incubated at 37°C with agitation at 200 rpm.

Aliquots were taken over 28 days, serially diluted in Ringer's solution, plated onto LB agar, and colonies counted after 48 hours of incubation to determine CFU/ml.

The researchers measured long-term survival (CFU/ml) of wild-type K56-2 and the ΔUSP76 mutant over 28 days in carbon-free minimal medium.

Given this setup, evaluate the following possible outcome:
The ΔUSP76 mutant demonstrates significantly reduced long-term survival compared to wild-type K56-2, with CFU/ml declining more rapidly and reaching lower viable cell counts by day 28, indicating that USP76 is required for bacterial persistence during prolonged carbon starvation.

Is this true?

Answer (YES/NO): NO